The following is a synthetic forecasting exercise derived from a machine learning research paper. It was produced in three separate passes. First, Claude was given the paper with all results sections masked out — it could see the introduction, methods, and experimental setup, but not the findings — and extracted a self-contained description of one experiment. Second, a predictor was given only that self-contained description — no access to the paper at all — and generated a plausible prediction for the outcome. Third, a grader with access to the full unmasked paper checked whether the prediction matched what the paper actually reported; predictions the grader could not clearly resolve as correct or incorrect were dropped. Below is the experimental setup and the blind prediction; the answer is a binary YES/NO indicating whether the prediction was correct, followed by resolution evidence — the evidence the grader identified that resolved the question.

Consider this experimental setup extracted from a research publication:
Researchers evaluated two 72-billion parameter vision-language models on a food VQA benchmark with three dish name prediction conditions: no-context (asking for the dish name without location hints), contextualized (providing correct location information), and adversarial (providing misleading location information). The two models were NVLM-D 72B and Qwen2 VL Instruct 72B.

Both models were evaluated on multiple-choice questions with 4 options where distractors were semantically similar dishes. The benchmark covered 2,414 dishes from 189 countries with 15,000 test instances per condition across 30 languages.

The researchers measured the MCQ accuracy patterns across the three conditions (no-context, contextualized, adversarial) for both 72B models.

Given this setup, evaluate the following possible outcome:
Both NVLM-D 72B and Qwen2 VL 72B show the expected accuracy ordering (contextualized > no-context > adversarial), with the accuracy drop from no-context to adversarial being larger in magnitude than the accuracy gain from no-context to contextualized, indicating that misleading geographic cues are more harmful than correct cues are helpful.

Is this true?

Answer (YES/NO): YES